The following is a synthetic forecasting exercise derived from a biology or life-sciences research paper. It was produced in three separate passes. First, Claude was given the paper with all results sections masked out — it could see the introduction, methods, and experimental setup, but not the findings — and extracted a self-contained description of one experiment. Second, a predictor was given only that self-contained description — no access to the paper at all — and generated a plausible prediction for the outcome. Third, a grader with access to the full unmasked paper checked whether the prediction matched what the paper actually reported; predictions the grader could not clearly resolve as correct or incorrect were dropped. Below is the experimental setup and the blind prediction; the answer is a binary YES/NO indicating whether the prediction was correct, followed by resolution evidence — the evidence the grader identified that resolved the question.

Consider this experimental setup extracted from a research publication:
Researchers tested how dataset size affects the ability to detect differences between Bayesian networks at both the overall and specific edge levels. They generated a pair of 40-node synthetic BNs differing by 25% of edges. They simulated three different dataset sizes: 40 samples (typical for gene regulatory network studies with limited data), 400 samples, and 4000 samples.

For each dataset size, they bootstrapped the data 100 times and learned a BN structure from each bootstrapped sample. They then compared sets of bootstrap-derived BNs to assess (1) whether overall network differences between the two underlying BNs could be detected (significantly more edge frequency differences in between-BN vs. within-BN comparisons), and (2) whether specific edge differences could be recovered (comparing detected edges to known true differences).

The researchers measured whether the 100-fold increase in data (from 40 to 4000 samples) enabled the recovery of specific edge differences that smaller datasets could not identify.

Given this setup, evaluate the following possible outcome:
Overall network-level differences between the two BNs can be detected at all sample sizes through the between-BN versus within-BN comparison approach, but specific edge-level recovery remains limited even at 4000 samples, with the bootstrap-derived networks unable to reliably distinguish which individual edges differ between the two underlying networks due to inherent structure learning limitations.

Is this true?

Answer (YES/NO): YES